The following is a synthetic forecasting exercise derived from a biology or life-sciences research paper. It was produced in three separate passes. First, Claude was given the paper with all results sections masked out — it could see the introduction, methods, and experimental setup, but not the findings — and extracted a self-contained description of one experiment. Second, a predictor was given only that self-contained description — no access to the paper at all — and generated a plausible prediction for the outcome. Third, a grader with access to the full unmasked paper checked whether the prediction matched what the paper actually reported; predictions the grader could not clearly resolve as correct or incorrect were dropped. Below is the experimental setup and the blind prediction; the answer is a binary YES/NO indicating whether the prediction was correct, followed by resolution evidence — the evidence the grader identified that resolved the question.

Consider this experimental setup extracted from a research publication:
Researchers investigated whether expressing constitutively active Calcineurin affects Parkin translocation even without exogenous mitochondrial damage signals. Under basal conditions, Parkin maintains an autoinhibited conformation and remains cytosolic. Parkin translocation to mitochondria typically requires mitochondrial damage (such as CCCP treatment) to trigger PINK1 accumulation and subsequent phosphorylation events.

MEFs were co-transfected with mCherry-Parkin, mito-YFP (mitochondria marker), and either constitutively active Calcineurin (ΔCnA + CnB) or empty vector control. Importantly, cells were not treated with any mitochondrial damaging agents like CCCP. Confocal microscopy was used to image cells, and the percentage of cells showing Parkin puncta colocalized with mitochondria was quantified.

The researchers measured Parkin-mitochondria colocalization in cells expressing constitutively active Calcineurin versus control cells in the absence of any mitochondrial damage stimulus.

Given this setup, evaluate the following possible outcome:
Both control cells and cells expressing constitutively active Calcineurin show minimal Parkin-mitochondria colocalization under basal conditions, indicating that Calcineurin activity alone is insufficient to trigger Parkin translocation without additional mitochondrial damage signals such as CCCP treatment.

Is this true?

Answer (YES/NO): NO